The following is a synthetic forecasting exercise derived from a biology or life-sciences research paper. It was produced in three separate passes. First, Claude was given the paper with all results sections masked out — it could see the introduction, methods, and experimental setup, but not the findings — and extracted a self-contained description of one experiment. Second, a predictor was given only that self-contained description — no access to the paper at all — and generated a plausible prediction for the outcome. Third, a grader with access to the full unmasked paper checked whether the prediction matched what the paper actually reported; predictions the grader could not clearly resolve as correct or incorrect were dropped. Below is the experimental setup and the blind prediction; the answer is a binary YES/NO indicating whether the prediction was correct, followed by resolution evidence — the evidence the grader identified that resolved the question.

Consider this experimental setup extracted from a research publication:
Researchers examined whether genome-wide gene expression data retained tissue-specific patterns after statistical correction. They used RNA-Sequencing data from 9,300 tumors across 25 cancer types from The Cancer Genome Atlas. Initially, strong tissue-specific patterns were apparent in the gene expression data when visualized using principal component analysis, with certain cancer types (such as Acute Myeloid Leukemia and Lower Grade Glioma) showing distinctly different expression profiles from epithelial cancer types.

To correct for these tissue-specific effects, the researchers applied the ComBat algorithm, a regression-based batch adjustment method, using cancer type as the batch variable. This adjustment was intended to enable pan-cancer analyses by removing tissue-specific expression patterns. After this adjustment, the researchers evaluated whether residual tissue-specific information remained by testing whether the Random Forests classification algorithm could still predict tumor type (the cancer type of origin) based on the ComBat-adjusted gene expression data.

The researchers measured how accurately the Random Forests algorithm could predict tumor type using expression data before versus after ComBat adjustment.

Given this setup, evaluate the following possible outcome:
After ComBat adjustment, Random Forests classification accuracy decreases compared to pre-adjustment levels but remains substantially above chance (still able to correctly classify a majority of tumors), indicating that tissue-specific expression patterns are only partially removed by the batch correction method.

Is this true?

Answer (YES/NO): NO